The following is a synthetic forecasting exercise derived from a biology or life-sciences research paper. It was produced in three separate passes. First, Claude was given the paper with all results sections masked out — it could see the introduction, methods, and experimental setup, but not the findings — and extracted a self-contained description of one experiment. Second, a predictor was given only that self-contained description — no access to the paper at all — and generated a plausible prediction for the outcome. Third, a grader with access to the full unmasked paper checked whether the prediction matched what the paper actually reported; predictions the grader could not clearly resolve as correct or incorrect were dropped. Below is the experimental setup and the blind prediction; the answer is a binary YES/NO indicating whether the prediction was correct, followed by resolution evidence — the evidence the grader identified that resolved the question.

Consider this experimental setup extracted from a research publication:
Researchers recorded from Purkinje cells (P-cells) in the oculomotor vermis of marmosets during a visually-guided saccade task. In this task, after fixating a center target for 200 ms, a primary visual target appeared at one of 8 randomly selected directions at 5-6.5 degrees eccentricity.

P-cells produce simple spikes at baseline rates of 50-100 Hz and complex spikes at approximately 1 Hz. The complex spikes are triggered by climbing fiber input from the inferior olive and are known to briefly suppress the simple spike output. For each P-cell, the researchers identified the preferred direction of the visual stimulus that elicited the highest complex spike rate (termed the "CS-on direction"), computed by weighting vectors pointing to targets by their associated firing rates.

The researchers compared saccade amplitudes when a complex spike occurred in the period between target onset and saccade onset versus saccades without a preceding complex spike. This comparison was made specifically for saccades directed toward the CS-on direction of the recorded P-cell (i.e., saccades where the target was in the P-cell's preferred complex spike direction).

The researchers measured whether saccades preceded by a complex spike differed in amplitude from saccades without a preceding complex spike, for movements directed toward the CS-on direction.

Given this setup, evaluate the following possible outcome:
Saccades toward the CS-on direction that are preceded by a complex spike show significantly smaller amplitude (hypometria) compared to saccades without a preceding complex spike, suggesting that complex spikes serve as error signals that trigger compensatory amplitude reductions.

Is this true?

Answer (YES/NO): NO